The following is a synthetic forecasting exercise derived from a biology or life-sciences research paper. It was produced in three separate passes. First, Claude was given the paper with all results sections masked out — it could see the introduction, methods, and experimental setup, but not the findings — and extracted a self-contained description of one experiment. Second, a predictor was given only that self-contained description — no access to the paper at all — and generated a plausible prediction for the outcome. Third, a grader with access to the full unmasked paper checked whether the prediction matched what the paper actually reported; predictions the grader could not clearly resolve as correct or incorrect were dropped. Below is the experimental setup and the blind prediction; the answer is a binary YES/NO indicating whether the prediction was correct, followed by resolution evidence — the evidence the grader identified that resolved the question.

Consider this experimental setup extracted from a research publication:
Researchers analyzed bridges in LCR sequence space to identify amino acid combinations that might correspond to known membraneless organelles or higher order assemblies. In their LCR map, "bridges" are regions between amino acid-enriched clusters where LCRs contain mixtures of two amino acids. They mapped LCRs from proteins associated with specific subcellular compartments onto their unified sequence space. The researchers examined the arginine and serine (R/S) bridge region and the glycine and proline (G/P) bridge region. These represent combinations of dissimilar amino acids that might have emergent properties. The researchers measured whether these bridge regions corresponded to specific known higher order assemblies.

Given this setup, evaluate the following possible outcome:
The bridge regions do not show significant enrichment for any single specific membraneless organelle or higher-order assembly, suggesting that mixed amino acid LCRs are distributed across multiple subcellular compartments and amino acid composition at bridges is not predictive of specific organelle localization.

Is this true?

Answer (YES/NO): NO